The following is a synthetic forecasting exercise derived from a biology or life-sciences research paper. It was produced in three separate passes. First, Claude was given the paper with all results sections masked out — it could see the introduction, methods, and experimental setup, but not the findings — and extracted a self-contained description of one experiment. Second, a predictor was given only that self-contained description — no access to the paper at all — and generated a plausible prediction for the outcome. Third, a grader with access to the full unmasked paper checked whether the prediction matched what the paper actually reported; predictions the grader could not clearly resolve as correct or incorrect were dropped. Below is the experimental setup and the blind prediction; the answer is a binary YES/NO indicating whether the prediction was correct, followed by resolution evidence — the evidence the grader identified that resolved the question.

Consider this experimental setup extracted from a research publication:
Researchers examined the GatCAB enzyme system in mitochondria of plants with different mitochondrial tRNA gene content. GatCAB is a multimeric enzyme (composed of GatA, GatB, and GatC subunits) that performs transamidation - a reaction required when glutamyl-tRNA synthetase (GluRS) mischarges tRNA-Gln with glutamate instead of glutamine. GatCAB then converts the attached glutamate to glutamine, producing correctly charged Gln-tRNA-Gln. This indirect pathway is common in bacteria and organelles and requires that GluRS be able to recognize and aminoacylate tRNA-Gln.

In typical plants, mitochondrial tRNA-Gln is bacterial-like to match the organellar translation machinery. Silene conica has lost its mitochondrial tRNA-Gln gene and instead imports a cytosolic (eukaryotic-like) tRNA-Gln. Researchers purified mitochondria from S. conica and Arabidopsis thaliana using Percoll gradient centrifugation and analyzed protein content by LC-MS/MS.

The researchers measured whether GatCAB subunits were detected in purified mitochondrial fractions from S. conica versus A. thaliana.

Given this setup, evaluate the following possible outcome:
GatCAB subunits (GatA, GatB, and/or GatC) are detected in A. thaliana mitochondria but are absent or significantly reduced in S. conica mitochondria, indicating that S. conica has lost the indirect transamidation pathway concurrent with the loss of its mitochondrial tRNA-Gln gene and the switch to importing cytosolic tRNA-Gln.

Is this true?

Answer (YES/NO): YES